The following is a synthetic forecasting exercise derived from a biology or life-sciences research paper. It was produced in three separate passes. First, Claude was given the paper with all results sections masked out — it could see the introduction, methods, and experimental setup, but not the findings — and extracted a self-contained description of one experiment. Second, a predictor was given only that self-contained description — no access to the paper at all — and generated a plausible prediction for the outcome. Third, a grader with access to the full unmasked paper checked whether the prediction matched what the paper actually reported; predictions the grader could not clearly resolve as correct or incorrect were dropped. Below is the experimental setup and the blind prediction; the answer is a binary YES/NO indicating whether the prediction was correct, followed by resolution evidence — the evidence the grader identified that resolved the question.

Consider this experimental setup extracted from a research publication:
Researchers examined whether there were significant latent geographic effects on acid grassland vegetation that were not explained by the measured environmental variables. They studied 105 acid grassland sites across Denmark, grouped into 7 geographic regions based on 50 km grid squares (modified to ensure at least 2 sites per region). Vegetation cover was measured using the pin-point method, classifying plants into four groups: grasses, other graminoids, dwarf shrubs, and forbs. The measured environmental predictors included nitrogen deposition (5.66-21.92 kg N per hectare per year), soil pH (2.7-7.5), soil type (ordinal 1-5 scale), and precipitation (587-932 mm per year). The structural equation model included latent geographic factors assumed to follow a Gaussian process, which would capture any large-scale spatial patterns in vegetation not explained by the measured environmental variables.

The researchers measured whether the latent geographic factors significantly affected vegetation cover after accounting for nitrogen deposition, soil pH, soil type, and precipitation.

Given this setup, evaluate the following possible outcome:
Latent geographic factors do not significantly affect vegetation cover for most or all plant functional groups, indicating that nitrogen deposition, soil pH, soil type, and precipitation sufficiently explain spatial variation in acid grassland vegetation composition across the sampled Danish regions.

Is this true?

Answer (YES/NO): NO